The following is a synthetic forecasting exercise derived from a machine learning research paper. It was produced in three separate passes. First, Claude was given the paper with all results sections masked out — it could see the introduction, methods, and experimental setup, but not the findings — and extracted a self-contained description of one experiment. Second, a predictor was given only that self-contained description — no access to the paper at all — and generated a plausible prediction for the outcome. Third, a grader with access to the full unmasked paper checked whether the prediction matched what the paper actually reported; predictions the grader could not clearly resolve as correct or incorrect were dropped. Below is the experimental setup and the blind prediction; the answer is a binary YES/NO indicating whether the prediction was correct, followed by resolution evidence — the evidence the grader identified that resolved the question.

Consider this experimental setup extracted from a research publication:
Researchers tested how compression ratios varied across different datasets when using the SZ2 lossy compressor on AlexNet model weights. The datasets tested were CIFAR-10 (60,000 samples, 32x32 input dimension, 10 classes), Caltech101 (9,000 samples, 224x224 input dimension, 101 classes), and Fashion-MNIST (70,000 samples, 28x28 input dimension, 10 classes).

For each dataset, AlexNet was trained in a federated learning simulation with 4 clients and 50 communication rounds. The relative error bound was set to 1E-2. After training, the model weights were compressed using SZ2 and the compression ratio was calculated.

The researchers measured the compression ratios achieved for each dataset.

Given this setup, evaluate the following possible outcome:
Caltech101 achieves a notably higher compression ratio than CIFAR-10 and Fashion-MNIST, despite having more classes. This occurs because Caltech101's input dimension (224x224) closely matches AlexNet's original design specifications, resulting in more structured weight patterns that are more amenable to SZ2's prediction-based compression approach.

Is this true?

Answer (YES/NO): NO